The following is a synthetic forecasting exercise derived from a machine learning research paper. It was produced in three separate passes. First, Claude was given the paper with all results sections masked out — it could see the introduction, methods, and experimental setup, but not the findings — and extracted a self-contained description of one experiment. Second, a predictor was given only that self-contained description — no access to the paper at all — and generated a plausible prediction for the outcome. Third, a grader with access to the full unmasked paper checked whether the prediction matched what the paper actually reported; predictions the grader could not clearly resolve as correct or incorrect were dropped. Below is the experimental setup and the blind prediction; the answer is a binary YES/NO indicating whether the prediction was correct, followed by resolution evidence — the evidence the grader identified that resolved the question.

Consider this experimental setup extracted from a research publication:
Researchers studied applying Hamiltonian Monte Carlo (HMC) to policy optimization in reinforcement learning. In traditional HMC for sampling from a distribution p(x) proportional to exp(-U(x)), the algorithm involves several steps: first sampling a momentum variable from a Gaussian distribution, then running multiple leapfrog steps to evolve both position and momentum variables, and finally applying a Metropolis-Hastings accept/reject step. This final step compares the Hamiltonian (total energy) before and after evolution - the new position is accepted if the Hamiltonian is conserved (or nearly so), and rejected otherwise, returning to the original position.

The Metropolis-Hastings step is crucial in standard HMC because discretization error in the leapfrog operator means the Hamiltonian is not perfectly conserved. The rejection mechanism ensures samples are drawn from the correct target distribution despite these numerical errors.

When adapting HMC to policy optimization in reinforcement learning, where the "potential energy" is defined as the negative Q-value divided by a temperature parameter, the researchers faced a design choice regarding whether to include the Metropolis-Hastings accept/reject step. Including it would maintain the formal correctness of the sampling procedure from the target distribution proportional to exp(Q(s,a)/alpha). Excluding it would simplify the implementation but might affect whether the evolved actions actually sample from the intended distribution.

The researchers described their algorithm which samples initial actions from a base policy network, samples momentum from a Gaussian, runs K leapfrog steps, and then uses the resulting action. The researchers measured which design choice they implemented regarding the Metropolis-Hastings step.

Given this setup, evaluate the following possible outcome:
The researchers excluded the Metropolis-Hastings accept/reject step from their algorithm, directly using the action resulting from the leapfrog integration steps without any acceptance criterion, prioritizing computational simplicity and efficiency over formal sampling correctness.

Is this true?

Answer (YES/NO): YES